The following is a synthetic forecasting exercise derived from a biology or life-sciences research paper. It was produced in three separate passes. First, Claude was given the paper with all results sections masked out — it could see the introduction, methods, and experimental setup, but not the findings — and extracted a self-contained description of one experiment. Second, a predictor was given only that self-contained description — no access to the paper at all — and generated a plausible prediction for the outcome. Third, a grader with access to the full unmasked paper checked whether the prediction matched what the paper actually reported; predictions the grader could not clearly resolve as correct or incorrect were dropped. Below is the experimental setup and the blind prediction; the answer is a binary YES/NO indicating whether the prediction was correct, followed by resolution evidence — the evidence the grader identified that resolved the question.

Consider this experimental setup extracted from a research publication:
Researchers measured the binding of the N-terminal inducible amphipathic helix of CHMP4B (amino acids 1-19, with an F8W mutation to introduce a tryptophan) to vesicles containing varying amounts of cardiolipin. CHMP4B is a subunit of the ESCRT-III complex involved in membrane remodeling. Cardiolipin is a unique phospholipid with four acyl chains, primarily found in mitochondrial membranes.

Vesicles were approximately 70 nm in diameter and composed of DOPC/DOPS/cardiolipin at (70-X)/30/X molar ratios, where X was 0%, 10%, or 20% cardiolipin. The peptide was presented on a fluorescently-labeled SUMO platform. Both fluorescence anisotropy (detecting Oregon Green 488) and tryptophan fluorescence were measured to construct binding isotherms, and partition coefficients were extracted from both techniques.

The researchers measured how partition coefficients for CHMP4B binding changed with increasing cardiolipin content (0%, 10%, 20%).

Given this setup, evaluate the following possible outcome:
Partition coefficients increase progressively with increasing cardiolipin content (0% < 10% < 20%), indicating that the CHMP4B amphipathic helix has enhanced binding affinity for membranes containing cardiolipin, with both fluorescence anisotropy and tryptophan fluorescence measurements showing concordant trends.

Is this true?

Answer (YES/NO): YES